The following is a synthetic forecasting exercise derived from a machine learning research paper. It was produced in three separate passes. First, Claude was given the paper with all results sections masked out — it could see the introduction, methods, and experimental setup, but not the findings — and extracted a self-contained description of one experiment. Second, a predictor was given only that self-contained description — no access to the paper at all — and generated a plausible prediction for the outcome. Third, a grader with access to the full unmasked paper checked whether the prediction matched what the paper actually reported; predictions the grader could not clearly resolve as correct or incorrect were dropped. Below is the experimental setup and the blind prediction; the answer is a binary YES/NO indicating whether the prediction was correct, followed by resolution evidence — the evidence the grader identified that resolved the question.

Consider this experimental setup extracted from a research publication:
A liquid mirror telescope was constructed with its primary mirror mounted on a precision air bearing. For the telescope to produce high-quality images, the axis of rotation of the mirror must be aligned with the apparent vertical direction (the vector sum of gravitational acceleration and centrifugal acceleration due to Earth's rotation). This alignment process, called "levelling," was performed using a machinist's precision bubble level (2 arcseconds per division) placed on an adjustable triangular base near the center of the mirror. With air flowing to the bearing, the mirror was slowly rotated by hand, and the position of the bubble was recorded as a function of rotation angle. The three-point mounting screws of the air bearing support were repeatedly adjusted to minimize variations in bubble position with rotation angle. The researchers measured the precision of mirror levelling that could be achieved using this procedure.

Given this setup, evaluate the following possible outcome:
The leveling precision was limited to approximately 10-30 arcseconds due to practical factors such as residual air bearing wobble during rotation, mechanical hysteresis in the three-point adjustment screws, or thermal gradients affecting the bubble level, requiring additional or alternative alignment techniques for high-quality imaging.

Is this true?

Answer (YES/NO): NO